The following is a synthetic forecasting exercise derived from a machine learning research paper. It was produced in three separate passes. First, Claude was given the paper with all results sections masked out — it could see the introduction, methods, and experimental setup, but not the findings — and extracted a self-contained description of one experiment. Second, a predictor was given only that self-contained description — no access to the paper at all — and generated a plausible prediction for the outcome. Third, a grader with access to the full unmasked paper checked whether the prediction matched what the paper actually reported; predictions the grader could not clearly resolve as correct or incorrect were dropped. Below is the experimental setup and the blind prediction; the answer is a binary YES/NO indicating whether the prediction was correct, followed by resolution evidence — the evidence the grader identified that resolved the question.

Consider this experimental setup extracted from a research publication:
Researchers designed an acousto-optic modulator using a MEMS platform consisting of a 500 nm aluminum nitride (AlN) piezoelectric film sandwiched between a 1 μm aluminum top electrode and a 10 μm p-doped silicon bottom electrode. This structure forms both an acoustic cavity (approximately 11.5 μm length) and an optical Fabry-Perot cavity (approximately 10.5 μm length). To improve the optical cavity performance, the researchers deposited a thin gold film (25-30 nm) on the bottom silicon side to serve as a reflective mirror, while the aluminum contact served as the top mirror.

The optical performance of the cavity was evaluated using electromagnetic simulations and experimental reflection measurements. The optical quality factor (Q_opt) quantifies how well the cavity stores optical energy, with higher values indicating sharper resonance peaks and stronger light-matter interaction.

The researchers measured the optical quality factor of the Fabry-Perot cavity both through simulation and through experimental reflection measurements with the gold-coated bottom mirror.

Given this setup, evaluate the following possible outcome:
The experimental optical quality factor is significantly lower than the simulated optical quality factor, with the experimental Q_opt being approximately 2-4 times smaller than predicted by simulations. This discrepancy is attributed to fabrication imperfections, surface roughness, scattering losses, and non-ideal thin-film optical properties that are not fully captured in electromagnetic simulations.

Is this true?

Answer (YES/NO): YES